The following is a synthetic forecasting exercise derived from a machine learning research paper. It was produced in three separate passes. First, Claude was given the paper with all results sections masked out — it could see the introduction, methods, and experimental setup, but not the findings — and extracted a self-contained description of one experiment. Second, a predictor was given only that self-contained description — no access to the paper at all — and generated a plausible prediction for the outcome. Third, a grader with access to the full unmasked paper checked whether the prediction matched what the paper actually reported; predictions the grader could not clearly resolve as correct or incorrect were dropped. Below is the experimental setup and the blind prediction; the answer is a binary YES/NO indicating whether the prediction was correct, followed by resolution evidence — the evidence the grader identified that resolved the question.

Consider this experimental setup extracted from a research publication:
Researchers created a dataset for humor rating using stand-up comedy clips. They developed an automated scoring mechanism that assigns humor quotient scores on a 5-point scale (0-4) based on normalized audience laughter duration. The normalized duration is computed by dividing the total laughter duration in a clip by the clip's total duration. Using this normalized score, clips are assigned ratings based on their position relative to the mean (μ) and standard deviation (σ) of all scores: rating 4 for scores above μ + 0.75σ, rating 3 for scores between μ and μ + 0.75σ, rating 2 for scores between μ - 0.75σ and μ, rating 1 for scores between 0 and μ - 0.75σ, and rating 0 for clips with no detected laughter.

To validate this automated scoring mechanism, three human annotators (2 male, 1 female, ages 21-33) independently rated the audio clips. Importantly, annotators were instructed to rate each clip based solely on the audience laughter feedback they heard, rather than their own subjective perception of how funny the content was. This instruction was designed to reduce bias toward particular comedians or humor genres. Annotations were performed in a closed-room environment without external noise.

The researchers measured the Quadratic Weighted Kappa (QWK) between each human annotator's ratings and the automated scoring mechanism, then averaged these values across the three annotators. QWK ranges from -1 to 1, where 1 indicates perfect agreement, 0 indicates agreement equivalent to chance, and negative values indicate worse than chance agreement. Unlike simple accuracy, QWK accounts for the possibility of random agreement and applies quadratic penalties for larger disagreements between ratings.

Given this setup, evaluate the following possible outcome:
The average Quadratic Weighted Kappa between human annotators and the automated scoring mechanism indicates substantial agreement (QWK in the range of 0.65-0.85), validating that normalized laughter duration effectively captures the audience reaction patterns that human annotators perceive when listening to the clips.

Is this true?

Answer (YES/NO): NO